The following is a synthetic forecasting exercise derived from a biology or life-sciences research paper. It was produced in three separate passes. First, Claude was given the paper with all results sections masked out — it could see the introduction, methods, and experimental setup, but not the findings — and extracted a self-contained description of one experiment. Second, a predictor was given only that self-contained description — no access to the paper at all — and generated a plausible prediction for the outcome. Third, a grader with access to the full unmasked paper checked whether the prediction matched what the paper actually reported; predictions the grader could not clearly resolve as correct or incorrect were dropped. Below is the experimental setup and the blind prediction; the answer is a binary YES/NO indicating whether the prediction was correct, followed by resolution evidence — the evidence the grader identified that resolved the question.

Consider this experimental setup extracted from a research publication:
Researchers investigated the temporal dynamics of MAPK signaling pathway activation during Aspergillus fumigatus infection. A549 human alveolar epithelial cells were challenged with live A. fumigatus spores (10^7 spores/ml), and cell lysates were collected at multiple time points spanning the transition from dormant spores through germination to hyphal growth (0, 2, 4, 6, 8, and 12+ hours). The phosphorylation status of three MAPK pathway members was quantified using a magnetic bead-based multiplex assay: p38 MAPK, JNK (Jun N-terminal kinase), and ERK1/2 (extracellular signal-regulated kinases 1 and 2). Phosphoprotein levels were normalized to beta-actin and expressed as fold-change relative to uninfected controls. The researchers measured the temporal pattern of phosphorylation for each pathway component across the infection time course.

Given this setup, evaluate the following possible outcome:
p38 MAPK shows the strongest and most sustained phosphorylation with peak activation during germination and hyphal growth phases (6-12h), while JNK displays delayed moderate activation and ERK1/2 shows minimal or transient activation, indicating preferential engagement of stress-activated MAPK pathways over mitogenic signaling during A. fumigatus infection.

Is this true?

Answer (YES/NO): NO